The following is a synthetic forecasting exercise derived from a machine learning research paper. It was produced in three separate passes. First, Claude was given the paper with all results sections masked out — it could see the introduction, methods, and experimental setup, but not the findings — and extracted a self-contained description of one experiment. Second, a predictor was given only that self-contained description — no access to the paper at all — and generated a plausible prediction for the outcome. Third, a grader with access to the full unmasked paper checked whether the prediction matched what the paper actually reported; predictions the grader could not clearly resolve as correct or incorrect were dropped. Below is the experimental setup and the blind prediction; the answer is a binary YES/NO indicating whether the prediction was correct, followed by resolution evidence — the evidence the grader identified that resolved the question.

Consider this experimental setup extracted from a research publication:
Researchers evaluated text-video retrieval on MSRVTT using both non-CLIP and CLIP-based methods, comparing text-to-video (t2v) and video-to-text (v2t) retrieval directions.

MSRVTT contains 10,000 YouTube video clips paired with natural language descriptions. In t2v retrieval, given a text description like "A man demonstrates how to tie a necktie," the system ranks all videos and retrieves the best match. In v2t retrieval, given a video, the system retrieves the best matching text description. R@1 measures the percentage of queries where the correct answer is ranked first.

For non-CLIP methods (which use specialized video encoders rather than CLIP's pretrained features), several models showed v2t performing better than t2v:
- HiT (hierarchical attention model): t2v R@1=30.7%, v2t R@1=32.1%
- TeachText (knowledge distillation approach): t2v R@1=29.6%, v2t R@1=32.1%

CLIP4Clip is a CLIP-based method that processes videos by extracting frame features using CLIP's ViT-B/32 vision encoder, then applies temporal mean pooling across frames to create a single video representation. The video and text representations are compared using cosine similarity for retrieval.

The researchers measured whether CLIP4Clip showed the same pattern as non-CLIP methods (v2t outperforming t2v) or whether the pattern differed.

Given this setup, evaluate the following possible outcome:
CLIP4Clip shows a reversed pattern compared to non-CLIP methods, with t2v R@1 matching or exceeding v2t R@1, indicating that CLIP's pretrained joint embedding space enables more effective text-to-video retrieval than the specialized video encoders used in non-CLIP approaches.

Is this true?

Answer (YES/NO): YES